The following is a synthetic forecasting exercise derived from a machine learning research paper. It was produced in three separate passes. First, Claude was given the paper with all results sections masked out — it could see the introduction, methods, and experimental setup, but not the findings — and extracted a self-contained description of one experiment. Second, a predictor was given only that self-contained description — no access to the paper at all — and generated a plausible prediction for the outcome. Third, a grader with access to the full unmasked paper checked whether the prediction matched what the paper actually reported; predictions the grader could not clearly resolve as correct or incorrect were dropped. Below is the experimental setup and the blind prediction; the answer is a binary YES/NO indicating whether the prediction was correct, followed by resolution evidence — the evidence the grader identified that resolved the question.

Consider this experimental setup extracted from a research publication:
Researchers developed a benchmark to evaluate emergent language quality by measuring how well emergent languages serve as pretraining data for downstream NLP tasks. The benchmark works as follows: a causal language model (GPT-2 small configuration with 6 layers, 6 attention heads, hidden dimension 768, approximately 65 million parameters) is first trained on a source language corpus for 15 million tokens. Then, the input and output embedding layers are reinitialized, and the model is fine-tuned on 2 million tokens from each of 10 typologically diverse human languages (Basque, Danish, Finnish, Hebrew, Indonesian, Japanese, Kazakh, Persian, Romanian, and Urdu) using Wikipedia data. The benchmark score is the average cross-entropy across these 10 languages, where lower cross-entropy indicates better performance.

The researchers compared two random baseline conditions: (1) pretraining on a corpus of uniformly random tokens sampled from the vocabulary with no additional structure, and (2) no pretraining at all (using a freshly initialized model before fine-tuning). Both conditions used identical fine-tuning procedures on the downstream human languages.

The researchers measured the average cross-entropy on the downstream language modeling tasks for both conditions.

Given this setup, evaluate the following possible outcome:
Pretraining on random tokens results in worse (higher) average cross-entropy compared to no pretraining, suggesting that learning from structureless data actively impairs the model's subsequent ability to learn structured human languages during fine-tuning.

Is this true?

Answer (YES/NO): YES